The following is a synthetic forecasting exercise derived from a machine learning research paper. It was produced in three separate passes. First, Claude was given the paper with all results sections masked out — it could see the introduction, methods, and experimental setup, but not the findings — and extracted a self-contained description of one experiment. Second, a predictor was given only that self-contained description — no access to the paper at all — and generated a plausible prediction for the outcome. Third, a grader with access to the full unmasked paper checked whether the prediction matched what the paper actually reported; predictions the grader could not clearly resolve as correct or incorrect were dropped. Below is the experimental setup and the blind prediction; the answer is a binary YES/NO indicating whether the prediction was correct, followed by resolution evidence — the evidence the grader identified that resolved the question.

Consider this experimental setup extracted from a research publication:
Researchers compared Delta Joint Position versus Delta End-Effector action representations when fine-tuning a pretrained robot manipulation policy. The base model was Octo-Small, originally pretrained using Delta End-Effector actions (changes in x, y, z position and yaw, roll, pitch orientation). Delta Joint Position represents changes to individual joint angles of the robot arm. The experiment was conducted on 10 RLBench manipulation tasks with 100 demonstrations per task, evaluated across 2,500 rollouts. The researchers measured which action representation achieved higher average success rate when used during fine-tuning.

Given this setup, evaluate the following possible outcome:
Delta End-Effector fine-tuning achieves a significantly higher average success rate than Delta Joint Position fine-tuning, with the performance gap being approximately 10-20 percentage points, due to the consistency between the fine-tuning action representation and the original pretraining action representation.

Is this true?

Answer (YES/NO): NO